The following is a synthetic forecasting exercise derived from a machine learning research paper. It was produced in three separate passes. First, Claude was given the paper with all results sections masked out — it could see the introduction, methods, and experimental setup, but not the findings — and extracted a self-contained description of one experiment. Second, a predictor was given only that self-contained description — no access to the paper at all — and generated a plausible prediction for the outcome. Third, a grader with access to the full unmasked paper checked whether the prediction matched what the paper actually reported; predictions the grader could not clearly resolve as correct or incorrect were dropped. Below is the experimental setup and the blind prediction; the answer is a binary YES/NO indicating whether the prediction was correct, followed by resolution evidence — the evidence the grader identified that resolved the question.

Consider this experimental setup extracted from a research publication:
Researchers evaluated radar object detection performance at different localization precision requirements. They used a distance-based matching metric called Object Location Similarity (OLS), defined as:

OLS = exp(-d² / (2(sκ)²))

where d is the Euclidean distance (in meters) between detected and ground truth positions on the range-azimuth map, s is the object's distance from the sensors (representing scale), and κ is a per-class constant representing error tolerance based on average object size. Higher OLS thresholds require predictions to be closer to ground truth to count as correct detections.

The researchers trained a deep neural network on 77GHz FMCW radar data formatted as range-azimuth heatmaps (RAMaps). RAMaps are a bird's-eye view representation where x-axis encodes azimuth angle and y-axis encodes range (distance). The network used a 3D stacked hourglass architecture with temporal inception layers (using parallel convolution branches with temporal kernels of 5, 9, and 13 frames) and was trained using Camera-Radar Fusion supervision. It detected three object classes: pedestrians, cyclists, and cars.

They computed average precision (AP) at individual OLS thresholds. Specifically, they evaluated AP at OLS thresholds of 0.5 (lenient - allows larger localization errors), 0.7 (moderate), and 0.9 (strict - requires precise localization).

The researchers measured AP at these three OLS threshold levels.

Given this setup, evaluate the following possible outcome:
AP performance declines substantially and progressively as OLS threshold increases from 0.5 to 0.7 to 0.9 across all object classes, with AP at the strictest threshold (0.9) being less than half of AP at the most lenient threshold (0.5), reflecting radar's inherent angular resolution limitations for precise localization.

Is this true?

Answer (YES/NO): NO